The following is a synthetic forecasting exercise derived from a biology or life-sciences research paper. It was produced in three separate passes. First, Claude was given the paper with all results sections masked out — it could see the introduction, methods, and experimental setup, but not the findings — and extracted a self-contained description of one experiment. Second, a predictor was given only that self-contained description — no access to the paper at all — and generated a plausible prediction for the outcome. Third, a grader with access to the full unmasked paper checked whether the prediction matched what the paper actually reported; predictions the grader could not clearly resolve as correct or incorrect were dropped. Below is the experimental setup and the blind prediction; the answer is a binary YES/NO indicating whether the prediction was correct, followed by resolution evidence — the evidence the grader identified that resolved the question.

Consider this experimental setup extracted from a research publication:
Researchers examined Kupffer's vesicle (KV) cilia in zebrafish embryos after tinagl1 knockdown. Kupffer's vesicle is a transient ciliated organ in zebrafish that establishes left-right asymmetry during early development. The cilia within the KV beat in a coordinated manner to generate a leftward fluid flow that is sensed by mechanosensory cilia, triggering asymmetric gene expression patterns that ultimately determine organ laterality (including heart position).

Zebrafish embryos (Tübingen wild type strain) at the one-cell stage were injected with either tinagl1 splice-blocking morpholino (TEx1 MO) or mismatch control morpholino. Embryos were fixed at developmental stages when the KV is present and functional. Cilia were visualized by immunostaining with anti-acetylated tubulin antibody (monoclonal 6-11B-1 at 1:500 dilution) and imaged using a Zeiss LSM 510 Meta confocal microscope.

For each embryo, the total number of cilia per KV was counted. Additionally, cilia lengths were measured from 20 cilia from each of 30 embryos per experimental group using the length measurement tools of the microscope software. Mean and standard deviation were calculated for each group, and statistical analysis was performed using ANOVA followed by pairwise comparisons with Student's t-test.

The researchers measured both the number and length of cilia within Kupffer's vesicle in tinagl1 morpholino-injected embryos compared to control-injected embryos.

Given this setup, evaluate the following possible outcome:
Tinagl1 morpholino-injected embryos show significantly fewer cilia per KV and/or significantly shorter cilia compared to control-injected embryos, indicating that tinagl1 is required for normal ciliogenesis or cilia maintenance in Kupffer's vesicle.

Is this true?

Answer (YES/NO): YES